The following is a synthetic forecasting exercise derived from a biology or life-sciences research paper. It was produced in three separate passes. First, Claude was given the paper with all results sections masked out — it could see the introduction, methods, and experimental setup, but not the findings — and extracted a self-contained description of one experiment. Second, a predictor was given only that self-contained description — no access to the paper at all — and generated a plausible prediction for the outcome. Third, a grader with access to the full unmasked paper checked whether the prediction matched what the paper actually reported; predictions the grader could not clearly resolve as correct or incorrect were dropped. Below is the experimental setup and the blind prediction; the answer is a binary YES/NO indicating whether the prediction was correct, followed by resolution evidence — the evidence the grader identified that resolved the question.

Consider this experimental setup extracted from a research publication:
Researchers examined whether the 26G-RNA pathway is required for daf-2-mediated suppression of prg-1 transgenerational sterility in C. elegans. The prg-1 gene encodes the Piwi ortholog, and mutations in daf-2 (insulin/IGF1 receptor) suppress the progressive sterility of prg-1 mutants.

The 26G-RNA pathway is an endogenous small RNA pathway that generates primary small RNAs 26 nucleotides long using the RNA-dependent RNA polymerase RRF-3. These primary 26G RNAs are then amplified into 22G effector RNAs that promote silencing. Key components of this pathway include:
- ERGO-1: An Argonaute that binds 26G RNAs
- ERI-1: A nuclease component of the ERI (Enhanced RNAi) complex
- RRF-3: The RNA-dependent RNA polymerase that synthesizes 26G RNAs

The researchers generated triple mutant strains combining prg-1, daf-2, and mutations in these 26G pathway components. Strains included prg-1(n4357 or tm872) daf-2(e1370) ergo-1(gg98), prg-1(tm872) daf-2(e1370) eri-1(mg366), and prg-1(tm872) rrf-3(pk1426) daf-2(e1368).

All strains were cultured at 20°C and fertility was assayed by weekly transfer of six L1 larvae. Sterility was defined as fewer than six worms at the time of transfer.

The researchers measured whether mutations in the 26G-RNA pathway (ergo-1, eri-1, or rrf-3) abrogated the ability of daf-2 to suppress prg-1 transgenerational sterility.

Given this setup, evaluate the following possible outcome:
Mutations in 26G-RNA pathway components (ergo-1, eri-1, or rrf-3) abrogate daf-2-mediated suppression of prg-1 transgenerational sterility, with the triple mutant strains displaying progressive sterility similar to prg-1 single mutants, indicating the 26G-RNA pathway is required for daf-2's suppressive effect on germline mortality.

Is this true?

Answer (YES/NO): NO